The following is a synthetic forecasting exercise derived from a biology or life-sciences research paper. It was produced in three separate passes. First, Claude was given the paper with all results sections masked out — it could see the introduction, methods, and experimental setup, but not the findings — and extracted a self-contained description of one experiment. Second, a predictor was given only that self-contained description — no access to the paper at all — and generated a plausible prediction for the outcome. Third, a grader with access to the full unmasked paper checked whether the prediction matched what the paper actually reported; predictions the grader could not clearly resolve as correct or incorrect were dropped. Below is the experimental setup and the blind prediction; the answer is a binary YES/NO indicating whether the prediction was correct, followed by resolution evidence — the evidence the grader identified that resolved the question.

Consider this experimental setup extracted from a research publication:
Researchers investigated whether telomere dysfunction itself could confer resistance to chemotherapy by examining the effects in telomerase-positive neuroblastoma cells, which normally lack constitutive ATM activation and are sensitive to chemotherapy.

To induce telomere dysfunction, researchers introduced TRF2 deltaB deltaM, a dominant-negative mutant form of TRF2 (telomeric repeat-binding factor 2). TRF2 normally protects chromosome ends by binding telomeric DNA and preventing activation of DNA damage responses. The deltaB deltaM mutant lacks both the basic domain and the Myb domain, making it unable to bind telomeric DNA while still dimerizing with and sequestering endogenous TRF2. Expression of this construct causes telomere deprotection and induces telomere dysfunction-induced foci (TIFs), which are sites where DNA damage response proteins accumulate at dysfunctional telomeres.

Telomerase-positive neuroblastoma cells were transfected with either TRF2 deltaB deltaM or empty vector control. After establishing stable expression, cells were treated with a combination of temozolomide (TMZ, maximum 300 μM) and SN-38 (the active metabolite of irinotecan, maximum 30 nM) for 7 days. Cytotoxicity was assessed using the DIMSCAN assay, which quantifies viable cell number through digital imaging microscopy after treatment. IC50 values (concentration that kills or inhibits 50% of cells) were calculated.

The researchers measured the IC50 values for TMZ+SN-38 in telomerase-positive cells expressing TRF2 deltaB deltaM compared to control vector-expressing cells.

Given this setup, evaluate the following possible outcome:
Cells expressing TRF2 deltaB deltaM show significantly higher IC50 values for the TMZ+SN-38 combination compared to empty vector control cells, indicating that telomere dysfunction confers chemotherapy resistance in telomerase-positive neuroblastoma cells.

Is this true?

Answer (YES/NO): YES